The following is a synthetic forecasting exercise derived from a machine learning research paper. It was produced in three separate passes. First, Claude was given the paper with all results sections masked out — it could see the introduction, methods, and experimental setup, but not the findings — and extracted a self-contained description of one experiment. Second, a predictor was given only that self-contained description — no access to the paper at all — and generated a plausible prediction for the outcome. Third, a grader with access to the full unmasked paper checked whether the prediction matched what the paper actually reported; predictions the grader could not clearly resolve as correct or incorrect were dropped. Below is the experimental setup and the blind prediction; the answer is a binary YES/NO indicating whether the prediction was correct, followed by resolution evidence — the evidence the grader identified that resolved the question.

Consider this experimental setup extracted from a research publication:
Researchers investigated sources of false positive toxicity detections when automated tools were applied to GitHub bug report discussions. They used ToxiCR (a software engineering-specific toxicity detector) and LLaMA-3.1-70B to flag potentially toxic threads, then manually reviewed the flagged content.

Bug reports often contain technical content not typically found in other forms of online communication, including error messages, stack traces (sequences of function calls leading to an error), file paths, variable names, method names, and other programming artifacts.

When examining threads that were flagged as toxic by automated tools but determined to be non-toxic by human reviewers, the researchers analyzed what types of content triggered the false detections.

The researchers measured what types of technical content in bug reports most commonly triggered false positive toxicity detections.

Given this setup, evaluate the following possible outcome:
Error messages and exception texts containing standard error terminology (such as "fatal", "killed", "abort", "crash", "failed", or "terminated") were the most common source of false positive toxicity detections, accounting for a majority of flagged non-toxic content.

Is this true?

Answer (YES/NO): NO